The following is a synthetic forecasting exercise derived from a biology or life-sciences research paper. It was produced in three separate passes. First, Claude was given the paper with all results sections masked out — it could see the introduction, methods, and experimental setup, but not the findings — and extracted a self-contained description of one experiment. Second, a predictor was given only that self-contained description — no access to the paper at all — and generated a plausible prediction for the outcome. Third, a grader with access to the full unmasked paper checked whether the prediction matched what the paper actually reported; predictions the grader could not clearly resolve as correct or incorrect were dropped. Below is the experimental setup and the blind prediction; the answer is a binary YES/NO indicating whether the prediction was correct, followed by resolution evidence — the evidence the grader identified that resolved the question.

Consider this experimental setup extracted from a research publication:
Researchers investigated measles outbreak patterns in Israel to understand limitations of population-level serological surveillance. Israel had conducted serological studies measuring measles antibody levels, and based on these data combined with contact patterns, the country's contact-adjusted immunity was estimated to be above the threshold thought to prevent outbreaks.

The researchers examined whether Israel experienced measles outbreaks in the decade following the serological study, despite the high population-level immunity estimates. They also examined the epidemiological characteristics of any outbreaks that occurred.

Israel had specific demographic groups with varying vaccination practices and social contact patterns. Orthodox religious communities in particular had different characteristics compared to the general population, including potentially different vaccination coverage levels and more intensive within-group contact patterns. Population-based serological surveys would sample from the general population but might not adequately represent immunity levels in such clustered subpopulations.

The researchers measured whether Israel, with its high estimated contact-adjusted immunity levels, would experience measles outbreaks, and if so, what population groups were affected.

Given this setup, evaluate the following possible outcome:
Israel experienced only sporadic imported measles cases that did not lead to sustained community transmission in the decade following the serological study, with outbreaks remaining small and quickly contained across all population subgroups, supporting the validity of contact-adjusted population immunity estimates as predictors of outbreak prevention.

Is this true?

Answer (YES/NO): NO